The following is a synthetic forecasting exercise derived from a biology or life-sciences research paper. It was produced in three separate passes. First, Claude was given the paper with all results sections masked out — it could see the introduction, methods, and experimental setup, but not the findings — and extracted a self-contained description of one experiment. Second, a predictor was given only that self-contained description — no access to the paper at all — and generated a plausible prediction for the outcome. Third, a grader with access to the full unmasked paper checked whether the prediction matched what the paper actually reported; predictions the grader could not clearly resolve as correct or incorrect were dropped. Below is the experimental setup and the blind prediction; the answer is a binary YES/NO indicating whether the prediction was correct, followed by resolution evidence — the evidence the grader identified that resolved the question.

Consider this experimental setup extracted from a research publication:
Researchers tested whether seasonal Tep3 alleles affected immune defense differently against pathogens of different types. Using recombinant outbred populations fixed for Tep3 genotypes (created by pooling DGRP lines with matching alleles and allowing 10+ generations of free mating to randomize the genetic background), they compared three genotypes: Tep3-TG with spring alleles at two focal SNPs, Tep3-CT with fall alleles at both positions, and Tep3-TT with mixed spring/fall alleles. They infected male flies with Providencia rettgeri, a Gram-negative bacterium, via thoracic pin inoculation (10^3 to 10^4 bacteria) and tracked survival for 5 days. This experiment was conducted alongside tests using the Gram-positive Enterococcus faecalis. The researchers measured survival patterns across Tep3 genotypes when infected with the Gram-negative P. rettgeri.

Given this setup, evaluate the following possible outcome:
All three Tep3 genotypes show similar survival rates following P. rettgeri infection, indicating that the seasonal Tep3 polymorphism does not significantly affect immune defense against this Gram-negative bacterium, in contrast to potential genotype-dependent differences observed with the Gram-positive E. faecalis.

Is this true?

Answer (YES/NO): NO